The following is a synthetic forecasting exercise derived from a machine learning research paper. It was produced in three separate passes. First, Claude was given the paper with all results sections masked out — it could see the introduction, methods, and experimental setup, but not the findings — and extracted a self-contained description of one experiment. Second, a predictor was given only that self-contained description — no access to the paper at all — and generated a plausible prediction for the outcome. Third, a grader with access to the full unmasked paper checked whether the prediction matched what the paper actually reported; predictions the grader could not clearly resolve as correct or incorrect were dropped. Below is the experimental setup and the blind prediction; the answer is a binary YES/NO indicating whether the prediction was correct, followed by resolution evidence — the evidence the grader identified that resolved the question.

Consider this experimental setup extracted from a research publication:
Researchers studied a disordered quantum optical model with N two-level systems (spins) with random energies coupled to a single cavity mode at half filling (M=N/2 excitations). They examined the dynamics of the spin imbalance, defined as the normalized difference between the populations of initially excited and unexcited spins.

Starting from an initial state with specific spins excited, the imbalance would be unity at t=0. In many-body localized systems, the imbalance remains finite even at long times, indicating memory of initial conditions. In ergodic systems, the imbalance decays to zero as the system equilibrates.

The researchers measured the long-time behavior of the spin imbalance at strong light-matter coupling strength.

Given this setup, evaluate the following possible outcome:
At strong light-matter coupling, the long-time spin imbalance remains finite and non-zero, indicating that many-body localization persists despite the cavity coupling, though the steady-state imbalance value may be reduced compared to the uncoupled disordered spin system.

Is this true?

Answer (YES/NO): NO